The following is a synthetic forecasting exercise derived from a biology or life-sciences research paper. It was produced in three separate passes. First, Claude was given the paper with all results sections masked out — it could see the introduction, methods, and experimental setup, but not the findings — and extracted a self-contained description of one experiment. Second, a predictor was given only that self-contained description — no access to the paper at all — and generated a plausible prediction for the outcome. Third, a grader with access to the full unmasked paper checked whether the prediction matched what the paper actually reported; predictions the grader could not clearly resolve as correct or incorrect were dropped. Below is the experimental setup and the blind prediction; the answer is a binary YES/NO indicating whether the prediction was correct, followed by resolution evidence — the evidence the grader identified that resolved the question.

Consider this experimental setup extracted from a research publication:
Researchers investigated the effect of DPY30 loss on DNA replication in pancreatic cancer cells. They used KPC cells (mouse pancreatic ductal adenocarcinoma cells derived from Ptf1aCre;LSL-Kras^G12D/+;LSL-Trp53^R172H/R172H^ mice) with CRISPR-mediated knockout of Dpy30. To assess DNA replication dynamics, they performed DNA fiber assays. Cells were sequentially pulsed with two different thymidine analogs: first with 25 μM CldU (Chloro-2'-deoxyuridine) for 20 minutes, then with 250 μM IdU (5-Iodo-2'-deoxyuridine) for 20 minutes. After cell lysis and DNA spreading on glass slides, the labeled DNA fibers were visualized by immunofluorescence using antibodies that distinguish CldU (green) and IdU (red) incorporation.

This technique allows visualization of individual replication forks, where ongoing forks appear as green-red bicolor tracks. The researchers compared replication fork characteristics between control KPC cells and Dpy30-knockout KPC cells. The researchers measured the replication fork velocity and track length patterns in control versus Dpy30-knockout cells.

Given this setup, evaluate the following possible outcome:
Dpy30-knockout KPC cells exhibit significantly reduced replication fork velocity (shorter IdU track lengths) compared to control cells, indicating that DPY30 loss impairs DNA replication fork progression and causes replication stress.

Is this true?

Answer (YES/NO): YES